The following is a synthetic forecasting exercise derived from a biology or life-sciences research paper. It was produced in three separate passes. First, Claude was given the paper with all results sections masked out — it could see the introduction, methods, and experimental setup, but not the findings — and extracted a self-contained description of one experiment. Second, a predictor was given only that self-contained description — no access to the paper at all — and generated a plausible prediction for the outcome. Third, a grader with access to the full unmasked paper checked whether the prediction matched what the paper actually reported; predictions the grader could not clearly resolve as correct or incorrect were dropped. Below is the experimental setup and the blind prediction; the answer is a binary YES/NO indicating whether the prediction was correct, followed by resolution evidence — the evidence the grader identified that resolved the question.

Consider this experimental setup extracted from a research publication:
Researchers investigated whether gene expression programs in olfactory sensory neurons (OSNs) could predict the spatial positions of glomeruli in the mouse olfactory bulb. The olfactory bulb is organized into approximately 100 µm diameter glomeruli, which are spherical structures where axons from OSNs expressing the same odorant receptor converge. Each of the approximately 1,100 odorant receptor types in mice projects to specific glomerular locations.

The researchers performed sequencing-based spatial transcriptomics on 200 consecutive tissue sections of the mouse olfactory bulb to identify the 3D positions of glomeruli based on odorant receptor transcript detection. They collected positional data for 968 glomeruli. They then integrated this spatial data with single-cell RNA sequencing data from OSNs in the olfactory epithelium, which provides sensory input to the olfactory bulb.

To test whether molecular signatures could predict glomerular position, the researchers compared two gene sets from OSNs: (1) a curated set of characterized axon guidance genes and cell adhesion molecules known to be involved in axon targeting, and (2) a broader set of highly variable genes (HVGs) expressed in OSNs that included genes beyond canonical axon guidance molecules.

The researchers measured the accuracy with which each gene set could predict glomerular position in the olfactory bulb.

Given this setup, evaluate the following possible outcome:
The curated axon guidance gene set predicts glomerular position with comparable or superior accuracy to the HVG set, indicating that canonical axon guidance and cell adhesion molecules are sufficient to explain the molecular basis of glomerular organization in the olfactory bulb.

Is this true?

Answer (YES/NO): NO